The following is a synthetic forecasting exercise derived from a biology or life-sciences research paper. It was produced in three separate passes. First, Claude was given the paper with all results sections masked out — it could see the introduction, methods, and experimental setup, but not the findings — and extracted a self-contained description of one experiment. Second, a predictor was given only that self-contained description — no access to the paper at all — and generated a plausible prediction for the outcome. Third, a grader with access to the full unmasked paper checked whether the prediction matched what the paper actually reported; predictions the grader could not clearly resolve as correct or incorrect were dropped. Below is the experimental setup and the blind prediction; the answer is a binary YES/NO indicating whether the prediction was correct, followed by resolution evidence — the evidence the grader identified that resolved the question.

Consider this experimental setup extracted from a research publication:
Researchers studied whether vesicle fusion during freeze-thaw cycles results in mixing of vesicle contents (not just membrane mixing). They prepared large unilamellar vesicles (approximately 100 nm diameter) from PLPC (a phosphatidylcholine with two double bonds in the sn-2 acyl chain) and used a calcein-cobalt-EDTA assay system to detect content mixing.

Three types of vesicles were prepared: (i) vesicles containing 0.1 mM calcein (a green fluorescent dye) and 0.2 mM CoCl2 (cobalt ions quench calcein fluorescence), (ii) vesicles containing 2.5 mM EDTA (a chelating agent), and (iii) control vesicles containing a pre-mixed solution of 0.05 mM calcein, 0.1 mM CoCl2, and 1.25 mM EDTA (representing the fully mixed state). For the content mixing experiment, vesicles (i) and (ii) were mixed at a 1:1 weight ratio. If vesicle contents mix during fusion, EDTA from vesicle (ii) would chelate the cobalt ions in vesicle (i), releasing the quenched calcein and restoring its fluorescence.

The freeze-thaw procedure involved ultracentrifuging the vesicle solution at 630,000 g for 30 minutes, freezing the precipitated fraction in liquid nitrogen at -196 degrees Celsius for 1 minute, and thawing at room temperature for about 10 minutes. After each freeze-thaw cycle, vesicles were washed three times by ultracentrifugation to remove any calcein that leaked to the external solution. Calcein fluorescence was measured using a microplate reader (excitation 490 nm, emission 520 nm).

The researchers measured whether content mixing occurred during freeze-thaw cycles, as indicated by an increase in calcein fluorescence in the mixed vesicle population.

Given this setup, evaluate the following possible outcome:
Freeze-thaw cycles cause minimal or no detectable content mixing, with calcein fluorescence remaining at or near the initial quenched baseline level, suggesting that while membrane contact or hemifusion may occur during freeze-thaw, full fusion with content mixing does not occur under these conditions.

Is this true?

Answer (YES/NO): NO